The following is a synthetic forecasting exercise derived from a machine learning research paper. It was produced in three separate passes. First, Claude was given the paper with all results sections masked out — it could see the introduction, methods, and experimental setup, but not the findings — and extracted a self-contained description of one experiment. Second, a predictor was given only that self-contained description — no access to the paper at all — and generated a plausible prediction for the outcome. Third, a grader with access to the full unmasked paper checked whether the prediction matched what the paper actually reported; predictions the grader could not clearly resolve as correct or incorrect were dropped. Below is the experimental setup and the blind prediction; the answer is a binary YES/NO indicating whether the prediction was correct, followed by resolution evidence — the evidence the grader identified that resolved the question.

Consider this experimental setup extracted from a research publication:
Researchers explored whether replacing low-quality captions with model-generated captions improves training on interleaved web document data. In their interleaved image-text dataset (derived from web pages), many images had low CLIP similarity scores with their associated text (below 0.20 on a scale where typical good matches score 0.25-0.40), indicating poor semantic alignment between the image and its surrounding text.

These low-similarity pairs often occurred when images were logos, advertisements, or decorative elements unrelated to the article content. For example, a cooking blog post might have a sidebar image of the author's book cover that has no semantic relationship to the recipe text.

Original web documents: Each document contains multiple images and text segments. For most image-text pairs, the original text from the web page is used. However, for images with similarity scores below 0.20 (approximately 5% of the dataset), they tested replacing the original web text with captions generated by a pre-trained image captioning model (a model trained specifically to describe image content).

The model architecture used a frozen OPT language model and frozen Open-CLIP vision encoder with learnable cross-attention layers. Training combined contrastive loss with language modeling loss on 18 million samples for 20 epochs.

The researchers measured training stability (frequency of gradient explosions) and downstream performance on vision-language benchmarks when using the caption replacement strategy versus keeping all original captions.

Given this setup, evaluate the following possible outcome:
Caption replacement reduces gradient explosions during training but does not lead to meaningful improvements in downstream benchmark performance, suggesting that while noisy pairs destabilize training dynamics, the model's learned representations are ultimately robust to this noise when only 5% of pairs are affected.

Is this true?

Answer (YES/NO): NO